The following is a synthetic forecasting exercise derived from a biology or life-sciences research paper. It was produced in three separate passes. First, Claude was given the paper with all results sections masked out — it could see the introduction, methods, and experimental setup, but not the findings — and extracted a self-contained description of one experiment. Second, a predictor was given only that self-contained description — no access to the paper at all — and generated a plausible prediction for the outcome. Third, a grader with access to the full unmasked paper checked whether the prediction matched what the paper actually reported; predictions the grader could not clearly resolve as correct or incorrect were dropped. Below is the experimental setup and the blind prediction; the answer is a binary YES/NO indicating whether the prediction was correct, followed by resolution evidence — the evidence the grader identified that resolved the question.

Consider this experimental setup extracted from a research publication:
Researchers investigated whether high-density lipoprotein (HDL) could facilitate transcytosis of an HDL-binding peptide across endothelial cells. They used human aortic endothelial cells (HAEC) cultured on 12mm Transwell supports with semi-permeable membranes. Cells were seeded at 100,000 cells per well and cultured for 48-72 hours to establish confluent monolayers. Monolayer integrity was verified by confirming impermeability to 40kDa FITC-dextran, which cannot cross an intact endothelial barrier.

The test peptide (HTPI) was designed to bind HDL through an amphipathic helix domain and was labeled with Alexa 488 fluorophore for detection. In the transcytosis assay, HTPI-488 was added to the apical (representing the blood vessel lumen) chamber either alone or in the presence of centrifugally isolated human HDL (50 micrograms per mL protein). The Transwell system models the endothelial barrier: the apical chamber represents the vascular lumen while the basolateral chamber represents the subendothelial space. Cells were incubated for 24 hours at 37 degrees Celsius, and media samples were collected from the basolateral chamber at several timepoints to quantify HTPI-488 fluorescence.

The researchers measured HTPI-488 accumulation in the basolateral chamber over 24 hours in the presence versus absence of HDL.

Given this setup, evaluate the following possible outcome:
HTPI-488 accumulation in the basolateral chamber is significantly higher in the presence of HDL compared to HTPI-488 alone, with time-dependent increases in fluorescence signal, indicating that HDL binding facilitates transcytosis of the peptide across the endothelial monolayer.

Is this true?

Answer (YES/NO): YES